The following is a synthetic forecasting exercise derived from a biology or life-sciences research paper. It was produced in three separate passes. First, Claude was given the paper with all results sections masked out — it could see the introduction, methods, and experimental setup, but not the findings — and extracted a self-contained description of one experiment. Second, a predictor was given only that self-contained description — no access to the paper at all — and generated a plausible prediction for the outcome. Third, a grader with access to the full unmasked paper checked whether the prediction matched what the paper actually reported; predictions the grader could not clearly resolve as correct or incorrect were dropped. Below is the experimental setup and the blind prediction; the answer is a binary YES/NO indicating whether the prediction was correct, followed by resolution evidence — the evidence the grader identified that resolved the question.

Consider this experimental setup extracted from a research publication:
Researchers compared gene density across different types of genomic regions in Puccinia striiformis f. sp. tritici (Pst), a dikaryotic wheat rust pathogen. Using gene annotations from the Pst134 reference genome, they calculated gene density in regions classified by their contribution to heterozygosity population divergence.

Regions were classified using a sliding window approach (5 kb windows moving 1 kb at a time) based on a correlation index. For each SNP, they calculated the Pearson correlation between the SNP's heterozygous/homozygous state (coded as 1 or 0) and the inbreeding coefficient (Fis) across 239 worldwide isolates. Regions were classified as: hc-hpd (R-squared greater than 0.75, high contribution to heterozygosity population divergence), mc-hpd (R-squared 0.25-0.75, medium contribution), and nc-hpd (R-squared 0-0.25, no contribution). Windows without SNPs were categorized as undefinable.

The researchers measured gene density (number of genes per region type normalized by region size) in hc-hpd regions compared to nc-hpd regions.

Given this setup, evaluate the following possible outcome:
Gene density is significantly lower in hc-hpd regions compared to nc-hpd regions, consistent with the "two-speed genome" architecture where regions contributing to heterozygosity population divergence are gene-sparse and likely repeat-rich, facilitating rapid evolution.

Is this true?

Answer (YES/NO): NO